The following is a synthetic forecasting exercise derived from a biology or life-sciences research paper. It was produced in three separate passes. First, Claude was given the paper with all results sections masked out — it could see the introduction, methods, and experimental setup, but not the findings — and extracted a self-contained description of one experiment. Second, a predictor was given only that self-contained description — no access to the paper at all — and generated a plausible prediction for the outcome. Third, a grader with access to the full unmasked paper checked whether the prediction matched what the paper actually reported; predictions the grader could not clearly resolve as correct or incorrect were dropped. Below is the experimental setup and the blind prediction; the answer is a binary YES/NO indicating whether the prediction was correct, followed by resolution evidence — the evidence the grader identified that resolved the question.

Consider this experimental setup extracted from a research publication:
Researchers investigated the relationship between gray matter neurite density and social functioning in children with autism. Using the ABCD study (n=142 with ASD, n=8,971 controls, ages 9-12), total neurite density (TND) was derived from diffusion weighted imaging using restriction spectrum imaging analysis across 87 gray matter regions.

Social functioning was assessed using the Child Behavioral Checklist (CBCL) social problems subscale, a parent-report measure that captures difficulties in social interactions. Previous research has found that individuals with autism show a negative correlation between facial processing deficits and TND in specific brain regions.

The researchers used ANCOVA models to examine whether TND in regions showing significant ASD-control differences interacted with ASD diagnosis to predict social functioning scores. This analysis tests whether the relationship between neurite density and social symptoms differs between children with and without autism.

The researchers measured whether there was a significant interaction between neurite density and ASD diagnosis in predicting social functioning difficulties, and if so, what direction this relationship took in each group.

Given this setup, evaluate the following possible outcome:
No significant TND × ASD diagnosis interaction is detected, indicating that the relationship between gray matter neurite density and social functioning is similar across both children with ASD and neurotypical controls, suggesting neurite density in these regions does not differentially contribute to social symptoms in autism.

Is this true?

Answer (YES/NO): YES